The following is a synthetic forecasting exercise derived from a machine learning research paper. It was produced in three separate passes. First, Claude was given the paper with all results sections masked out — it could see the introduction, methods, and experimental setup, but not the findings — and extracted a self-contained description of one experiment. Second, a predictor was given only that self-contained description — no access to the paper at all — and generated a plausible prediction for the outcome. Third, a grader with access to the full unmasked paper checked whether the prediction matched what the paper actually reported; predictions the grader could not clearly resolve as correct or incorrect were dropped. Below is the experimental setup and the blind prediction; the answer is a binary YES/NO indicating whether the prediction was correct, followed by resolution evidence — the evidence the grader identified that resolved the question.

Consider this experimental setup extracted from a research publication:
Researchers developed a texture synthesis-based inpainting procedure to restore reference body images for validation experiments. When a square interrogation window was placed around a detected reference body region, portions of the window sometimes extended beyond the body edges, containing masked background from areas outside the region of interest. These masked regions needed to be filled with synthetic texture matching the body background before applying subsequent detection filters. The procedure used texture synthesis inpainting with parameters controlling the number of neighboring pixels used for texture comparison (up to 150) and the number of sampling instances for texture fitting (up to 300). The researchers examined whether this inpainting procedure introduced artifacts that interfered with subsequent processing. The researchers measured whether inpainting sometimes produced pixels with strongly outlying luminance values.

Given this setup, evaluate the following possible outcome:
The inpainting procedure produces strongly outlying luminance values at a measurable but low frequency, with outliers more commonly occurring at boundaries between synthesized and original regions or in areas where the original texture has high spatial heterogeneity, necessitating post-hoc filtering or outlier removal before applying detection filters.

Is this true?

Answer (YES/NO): NO